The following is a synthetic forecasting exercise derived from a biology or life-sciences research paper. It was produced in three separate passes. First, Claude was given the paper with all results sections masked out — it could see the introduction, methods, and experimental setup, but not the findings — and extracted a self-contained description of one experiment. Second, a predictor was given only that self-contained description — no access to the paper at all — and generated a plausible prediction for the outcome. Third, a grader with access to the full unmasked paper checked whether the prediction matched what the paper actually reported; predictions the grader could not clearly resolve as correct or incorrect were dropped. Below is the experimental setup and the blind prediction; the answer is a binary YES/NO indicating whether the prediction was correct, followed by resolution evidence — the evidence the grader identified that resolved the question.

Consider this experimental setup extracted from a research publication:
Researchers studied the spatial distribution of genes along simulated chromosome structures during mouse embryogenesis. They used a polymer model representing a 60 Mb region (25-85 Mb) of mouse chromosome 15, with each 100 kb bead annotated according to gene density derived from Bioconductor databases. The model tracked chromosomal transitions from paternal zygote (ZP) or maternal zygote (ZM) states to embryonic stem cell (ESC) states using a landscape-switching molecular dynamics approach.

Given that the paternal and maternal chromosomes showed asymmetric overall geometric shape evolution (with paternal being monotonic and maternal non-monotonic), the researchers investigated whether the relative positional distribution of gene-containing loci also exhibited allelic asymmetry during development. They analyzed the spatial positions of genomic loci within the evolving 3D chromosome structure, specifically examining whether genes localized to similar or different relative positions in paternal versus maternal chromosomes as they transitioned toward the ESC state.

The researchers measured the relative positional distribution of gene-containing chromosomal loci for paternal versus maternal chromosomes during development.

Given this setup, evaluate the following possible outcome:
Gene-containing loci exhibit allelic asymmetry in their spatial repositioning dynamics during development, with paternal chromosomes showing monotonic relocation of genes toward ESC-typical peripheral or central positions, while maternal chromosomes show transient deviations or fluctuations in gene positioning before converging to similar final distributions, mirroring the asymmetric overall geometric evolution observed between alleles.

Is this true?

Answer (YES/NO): NO